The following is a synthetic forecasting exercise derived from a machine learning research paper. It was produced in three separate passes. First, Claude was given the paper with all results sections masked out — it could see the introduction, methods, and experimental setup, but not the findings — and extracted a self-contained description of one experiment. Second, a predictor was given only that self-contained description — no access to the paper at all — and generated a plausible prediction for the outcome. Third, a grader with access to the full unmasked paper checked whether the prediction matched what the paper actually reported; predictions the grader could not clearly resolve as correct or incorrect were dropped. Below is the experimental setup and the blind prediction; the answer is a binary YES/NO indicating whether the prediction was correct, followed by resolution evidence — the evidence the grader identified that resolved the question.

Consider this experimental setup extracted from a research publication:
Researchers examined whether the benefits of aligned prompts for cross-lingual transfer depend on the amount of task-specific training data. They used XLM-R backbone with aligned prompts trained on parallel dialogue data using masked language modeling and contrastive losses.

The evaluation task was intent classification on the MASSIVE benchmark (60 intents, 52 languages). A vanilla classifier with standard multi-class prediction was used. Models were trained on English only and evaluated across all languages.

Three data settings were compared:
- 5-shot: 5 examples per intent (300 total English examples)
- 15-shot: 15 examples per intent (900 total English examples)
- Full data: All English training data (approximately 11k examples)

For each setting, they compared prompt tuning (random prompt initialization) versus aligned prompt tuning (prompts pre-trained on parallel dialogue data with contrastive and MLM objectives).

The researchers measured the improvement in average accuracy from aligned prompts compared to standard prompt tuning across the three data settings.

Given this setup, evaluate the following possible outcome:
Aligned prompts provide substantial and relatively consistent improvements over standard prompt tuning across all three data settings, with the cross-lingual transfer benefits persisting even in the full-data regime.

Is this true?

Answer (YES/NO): NO